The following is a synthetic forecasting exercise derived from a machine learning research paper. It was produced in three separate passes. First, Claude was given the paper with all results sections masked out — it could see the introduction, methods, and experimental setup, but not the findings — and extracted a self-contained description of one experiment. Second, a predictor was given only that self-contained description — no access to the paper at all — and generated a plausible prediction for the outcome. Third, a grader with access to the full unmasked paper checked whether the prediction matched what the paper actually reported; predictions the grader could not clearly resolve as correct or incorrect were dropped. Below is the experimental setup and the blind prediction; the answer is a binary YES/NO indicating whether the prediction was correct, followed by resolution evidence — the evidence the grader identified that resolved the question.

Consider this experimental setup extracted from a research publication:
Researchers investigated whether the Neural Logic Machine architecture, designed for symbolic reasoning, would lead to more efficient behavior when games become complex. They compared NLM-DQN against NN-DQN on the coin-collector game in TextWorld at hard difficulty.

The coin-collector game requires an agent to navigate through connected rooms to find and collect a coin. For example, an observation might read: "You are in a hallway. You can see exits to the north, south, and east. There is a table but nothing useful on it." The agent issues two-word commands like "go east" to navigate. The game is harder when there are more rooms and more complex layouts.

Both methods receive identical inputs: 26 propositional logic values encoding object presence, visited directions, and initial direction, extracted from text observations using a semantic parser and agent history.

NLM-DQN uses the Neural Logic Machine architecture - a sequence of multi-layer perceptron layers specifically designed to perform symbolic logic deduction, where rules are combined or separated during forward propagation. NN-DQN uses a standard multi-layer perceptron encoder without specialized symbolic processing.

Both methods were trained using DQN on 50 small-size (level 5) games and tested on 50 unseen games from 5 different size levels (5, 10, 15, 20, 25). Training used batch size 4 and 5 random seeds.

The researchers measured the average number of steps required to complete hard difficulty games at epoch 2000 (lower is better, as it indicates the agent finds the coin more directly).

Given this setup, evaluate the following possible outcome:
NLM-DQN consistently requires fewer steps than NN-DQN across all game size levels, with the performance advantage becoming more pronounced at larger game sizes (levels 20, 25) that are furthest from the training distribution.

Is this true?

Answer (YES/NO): NO